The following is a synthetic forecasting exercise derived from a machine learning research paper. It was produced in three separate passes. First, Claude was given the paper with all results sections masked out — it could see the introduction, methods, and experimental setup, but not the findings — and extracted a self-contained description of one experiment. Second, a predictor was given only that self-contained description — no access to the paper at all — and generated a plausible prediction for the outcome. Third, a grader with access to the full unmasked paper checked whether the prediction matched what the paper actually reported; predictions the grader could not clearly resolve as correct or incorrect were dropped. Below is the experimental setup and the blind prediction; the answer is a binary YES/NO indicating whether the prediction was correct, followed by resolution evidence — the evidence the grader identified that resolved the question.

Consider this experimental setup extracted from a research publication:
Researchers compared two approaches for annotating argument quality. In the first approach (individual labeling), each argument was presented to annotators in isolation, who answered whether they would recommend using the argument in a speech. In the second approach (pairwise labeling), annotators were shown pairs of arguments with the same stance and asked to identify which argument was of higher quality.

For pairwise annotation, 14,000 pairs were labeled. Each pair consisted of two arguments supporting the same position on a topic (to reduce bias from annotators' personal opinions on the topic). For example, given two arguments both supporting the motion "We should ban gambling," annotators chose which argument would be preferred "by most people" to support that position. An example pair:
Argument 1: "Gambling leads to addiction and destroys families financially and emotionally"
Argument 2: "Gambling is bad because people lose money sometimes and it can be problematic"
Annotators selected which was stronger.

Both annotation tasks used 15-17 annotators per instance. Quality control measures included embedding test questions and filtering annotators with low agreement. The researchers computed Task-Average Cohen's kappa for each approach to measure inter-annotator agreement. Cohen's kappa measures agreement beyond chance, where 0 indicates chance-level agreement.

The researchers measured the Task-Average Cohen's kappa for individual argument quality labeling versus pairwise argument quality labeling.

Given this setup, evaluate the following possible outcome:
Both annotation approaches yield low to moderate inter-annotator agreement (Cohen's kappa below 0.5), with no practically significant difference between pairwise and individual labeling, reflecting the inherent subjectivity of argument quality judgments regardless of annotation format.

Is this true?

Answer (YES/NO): NO